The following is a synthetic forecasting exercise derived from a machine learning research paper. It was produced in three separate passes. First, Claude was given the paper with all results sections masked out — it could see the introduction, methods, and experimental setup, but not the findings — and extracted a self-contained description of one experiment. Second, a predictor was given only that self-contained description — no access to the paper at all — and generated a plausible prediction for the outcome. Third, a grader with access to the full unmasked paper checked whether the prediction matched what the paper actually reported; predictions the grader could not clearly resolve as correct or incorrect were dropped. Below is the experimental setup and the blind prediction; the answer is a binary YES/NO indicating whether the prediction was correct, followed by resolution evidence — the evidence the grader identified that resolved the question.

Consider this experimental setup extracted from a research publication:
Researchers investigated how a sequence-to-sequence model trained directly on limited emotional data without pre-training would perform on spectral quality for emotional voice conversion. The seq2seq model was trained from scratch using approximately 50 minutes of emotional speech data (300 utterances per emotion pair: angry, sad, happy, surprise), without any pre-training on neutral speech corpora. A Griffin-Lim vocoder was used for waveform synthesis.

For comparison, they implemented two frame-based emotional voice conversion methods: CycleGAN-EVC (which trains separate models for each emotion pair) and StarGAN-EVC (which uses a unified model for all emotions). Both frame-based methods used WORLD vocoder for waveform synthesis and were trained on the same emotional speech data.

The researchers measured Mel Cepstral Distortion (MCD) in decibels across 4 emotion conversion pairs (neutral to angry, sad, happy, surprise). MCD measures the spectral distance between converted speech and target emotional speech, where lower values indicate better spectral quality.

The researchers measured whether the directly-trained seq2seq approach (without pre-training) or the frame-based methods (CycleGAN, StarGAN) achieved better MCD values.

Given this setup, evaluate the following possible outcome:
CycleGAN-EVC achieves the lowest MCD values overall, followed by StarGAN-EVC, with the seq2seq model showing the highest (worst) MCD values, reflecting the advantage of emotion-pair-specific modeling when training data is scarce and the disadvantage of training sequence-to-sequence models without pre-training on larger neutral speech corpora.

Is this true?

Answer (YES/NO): NO